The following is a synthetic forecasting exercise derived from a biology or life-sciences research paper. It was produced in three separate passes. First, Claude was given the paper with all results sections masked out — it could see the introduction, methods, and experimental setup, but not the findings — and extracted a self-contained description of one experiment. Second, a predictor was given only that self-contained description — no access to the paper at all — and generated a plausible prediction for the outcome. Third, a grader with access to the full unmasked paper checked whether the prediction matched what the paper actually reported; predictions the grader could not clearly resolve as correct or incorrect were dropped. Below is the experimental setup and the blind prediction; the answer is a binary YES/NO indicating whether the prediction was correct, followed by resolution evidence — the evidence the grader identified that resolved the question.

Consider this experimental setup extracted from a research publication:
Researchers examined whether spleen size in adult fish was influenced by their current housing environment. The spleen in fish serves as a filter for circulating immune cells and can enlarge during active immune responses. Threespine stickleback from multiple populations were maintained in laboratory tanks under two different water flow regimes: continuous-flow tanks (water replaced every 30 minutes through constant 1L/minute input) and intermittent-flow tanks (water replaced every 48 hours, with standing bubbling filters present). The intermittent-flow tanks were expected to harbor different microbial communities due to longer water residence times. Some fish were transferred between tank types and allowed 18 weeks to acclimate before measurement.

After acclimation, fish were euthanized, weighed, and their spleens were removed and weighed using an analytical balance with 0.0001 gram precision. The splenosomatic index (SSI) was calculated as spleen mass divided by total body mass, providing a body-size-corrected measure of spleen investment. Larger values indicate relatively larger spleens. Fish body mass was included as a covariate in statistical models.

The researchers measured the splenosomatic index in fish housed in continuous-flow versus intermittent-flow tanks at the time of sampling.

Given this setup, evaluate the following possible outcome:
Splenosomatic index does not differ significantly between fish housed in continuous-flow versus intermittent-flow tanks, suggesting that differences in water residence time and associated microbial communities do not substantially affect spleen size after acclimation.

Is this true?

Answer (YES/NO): NO